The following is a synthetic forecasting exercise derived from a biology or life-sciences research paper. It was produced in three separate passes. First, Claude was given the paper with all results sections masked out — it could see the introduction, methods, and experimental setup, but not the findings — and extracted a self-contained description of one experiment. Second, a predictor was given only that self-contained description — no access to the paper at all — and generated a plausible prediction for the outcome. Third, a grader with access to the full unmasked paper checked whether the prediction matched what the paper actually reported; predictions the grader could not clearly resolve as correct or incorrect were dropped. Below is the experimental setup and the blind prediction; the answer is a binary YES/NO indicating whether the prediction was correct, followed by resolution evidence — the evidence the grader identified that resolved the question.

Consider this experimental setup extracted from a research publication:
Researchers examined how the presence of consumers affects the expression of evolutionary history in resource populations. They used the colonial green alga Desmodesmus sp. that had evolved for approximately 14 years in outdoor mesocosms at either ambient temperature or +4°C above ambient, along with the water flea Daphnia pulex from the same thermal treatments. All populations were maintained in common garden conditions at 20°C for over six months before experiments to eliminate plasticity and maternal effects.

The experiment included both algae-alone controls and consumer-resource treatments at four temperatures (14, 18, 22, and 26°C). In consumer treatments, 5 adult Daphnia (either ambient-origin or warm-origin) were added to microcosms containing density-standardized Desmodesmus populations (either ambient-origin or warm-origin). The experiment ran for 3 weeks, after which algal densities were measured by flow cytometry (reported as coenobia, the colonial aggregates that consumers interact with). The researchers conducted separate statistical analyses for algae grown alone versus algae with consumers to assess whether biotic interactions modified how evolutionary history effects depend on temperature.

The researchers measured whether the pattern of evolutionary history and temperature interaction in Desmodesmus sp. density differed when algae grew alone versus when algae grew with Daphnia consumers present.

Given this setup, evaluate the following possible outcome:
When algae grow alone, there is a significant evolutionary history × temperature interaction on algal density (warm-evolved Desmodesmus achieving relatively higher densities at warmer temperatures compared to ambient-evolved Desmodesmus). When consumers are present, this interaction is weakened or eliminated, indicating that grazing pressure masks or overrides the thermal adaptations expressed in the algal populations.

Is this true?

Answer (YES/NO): NO